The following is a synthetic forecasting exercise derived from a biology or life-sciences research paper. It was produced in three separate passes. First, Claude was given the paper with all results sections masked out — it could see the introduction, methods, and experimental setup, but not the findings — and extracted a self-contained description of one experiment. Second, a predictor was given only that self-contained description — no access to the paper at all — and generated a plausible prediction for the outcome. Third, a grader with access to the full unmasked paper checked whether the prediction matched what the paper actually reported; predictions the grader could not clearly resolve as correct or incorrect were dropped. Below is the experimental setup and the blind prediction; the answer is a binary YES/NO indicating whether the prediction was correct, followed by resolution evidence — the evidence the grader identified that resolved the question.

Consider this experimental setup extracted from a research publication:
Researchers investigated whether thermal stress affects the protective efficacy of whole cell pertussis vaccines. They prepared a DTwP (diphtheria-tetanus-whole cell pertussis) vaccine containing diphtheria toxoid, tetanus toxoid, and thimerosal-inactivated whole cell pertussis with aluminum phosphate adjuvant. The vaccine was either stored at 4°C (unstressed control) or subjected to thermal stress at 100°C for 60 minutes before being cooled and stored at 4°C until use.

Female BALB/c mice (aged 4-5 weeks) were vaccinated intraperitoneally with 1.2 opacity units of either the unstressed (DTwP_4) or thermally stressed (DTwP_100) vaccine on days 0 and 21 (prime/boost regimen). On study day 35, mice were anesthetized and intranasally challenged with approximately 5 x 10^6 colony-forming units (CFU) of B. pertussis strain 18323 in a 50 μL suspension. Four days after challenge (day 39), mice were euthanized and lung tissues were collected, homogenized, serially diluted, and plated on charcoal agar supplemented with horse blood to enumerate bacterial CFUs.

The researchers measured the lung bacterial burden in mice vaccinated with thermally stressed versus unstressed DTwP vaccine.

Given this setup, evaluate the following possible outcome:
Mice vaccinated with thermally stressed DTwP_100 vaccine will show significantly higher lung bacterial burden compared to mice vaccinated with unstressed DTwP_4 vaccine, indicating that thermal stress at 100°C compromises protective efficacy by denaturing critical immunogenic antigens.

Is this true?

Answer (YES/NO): YES